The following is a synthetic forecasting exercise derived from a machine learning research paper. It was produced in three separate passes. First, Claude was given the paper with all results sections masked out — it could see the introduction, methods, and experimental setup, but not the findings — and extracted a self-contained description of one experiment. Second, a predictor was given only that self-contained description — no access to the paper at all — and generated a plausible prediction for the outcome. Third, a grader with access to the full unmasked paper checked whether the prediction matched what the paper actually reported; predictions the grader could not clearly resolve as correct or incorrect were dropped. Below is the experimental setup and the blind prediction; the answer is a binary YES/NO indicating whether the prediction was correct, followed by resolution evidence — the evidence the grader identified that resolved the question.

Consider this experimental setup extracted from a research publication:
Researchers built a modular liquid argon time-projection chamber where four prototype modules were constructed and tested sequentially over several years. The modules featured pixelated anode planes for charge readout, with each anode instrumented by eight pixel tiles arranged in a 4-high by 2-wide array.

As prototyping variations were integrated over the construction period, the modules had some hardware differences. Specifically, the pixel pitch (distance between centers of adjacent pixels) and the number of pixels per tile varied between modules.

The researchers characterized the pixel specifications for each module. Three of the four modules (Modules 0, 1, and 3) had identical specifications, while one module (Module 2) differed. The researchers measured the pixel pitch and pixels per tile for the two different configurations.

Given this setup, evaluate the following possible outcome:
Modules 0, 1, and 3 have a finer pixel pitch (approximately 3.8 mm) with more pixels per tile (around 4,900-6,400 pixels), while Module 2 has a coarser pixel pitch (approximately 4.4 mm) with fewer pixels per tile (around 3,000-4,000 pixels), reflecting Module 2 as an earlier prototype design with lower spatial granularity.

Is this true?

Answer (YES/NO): NO